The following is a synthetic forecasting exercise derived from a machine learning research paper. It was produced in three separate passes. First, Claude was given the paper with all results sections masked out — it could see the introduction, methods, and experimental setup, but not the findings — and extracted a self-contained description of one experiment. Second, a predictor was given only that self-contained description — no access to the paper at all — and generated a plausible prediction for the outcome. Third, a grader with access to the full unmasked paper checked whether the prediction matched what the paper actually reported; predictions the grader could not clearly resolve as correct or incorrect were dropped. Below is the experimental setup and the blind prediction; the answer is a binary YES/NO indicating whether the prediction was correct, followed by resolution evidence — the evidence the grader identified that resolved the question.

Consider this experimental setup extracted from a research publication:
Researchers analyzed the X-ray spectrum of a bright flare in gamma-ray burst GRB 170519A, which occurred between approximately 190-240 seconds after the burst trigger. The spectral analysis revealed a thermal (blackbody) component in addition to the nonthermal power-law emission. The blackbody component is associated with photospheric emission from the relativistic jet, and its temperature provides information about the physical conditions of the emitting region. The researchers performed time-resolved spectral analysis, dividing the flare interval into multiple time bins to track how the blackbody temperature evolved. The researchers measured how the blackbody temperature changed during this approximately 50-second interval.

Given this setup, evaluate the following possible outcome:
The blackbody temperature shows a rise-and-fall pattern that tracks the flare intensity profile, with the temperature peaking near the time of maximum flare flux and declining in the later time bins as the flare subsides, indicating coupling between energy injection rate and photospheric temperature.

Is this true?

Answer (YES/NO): NO